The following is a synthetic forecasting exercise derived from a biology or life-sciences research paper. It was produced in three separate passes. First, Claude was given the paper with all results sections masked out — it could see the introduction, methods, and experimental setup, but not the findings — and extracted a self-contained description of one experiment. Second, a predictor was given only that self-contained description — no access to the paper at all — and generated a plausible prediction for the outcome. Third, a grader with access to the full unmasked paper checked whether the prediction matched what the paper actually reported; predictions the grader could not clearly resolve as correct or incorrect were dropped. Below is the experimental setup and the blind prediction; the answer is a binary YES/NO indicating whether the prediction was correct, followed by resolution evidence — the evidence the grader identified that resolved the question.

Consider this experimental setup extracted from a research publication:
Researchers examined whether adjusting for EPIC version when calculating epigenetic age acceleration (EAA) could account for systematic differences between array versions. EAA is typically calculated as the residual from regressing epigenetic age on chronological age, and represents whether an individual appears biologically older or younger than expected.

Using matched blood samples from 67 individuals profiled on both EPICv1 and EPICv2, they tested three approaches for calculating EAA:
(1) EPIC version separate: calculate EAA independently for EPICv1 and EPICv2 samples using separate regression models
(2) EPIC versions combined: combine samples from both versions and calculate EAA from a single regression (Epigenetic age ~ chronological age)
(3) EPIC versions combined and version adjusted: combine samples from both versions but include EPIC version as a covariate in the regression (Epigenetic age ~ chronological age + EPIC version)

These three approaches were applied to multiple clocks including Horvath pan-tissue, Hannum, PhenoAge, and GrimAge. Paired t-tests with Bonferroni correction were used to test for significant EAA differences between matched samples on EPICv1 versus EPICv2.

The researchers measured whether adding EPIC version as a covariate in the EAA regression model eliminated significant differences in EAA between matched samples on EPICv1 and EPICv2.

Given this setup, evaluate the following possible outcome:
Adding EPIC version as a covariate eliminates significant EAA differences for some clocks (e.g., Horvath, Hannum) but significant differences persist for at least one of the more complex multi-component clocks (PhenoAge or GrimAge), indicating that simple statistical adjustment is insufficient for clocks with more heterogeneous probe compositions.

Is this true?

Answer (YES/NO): NO